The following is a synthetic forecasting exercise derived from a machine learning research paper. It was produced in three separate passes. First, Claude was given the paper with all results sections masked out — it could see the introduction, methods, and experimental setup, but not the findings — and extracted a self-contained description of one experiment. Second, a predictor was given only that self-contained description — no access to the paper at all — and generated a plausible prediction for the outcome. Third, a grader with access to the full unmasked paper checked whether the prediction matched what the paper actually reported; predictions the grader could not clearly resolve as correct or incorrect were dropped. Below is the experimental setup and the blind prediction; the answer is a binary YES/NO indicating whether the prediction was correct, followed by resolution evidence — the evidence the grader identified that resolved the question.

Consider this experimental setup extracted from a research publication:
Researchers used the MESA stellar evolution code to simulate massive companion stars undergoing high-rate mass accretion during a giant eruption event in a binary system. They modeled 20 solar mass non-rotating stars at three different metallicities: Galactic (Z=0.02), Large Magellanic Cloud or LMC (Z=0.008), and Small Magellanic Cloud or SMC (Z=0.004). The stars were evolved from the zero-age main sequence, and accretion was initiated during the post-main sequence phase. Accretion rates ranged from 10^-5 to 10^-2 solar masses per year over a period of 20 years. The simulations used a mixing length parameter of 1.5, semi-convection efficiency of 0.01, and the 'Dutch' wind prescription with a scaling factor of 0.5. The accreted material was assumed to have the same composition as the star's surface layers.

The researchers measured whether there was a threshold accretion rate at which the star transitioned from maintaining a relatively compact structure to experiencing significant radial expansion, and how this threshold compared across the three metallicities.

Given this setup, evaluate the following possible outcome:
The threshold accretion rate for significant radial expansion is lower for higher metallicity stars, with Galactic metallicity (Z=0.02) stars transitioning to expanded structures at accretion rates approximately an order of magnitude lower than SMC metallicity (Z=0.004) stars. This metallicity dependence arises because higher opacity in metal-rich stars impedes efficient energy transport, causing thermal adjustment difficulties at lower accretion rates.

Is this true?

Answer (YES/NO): NO